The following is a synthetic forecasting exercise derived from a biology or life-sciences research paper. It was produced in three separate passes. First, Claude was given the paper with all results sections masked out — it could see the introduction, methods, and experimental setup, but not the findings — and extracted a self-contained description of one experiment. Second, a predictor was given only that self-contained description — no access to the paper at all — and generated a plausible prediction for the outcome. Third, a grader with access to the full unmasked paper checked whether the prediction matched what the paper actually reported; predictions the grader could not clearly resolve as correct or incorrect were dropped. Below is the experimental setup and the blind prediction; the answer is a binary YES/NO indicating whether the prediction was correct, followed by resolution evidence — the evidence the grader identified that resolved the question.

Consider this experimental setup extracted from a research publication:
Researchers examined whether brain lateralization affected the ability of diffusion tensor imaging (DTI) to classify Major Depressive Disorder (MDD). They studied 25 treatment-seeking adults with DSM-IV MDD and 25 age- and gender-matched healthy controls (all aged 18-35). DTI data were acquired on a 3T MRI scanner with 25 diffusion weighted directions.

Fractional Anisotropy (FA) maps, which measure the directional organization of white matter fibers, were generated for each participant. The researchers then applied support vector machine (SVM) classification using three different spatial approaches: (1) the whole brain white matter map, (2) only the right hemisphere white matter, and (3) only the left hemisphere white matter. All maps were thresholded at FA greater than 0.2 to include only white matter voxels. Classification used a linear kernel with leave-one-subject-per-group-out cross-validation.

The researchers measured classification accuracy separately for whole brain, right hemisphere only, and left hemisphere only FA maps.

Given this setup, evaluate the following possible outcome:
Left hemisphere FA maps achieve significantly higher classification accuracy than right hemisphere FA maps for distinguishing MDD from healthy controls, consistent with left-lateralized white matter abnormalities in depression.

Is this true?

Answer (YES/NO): NO